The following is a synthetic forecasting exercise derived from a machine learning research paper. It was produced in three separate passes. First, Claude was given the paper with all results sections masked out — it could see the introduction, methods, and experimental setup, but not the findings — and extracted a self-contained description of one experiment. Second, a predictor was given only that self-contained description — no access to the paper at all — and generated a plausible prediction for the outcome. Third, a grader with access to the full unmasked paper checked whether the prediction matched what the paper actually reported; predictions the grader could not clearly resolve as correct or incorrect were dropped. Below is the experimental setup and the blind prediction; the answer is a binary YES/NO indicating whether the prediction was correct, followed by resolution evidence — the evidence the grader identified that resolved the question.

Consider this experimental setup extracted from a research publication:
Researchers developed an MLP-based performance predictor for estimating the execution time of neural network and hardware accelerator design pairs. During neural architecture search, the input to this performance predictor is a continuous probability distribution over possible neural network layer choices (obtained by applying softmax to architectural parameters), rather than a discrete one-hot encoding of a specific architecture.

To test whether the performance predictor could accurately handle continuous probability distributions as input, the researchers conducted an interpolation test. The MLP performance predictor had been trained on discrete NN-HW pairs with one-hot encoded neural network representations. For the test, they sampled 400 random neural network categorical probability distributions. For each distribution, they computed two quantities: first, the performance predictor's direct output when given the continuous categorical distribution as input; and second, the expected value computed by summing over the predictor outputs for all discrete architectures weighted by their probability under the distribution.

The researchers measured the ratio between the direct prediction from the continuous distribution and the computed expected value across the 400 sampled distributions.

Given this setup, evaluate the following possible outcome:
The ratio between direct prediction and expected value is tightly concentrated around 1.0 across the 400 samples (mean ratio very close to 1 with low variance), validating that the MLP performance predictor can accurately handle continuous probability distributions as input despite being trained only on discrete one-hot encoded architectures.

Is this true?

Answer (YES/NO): YES